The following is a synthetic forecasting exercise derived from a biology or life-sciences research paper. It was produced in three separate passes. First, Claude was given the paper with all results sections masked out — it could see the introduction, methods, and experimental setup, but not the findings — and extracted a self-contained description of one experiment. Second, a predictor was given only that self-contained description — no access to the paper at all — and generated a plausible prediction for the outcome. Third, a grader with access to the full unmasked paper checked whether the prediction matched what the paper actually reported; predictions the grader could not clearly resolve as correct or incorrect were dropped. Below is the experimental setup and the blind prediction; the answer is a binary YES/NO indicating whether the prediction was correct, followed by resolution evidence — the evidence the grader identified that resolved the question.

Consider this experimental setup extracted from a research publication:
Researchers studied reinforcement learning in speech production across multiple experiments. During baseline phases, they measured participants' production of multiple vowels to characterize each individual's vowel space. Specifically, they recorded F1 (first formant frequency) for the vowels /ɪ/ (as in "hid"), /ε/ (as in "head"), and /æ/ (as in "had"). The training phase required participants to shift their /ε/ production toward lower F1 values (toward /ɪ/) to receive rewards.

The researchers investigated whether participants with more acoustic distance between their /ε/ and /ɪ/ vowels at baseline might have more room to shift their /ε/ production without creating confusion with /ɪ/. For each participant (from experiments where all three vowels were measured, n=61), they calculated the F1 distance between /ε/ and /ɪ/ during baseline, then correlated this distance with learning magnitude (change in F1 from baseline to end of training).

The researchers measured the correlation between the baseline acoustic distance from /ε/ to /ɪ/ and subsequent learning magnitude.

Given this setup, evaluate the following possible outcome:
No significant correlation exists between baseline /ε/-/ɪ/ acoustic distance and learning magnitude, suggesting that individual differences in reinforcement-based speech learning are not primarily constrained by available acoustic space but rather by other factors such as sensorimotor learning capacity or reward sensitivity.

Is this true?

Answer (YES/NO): YES